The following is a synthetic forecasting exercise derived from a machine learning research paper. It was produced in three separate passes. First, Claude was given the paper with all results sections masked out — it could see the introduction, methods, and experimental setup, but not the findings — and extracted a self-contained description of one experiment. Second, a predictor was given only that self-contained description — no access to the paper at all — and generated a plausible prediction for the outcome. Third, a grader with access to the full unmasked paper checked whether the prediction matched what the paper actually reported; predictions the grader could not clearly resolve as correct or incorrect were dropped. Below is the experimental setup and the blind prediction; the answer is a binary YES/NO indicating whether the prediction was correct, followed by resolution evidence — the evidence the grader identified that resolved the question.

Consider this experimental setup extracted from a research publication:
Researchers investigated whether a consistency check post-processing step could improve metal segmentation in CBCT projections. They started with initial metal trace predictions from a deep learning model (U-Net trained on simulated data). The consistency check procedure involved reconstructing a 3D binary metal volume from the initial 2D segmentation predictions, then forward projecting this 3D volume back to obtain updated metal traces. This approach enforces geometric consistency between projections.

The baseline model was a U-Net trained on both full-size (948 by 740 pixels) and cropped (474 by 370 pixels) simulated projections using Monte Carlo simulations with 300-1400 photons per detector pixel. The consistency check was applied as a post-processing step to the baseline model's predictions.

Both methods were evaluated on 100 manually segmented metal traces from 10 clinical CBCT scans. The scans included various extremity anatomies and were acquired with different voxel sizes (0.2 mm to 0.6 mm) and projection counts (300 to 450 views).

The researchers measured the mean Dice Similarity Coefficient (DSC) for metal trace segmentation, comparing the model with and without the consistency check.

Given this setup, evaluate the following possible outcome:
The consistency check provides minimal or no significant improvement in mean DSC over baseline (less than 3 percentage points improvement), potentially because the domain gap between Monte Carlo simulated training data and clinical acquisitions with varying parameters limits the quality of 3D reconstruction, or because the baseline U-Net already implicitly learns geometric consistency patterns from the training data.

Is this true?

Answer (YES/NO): NO